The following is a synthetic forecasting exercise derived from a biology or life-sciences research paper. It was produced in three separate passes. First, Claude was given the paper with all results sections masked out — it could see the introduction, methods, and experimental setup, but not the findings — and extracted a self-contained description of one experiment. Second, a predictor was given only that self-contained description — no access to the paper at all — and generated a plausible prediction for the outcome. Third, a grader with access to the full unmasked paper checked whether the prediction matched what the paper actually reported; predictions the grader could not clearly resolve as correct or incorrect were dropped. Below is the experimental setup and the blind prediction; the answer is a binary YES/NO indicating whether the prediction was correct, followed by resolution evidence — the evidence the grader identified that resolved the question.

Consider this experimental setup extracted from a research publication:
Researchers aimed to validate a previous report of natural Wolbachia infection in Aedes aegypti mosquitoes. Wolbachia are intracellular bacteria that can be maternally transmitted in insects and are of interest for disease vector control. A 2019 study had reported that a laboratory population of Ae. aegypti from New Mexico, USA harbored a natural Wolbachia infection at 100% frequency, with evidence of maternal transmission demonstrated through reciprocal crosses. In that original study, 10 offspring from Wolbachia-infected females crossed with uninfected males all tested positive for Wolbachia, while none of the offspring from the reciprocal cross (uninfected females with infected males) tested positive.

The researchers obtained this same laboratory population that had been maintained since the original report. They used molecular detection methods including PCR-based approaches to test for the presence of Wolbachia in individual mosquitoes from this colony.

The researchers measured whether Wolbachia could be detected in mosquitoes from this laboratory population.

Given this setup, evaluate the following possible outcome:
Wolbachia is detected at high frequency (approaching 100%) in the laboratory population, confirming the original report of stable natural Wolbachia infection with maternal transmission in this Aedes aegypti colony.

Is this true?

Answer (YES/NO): NO